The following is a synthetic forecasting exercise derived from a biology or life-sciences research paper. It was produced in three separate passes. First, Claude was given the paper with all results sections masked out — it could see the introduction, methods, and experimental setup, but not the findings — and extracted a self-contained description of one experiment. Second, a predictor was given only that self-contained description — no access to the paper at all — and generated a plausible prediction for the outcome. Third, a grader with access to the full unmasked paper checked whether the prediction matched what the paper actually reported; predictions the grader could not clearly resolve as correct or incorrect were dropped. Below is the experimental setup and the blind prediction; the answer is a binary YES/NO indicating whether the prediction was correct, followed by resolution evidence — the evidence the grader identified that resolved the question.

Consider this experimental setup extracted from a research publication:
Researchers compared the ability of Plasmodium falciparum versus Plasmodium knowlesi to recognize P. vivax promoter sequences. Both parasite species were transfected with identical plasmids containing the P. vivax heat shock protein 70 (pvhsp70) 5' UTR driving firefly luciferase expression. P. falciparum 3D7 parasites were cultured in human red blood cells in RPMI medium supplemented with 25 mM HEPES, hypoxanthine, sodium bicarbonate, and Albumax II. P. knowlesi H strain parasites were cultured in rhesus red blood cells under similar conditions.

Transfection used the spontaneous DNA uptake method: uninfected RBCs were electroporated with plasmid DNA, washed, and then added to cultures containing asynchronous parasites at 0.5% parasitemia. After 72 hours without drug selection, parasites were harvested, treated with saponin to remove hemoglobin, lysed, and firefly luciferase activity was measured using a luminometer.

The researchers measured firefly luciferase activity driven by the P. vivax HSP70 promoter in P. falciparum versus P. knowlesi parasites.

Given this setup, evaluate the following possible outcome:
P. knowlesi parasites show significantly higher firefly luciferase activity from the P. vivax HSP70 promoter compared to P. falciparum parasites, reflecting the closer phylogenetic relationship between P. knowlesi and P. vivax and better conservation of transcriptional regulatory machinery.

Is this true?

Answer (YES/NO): NO